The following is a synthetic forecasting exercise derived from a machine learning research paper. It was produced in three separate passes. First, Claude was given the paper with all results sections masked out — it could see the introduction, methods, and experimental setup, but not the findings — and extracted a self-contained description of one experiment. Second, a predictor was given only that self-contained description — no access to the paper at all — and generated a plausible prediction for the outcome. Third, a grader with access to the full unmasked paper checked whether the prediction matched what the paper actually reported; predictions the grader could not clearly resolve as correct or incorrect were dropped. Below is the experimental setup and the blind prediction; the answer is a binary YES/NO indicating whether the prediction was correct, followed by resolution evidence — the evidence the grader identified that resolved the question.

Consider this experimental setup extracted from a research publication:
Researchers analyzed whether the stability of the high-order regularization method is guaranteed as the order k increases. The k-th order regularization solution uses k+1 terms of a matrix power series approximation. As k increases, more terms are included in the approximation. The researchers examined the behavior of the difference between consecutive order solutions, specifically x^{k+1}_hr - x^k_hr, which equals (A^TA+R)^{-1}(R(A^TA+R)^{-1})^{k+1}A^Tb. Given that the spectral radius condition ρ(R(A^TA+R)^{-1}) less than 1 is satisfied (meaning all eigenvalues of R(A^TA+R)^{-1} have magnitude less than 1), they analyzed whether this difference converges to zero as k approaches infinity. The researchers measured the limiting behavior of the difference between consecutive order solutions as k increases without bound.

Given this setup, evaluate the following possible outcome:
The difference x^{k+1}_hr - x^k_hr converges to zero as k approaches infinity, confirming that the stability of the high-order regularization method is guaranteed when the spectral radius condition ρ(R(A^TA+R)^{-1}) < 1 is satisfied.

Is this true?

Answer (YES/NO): YES